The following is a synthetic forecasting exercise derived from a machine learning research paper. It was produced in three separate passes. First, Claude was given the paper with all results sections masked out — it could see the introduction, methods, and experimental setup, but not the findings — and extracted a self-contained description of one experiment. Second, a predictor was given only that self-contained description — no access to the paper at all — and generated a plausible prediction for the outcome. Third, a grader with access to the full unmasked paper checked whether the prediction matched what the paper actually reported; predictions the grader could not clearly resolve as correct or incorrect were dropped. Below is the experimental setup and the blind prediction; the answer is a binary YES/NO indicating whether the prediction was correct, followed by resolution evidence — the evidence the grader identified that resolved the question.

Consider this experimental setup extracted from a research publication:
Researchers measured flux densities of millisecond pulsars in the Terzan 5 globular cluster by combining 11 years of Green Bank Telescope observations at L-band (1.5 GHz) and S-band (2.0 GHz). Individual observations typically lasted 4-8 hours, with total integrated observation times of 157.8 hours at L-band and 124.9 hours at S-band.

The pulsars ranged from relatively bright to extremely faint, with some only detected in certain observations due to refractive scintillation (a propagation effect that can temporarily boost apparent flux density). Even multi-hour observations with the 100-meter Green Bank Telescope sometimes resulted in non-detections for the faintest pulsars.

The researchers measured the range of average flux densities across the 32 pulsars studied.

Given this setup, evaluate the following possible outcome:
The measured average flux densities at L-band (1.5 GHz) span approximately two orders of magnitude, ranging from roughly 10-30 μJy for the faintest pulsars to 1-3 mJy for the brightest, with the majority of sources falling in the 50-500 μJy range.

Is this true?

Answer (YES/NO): NO